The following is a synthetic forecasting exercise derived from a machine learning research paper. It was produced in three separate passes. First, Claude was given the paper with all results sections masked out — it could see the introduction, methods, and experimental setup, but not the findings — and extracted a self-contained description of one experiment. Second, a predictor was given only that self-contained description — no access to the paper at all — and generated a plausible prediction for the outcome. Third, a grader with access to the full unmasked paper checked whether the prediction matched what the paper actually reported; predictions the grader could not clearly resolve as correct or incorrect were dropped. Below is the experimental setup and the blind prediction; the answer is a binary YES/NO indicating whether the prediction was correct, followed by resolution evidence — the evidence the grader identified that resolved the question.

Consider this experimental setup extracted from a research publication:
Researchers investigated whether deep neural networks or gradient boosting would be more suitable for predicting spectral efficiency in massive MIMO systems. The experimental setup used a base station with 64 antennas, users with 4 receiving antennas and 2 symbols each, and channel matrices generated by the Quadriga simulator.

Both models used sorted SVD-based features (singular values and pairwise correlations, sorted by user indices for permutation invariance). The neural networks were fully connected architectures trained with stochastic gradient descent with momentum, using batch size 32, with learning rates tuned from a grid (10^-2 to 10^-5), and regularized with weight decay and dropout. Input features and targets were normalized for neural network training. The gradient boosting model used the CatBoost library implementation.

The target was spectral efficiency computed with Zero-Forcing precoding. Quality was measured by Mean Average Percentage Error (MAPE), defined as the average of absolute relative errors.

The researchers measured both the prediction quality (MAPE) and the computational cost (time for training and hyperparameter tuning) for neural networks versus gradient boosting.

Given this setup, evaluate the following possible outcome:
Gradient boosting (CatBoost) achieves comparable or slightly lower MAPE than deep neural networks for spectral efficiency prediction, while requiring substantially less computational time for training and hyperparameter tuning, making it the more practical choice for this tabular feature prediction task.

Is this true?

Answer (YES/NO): NO